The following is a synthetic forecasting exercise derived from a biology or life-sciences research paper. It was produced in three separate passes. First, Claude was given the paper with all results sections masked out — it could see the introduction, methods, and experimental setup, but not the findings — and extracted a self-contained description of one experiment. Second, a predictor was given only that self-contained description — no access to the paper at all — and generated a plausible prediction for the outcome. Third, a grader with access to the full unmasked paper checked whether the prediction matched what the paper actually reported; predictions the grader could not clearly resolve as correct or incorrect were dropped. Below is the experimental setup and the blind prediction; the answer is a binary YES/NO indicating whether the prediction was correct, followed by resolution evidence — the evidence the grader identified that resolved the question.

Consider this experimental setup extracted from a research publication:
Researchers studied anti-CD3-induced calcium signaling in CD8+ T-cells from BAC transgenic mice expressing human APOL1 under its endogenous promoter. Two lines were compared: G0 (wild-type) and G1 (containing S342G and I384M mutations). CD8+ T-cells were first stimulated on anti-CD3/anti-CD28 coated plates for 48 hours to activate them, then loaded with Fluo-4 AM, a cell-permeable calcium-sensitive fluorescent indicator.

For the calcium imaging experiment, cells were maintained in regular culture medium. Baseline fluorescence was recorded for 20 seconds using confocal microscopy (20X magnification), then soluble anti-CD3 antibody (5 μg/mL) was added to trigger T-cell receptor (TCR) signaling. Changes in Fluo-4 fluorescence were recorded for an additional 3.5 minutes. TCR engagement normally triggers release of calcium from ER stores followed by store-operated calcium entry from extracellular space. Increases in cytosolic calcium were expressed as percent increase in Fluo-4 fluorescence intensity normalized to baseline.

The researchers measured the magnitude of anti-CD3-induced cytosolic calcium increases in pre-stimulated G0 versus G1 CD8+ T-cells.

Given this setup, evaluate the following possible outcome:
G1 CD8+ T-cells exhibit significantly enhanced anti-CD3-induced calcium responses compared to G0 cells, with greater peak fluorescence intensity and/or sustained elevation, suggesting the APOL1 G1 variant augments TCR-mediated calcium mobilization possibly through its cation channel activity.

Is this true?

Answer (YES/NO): NO